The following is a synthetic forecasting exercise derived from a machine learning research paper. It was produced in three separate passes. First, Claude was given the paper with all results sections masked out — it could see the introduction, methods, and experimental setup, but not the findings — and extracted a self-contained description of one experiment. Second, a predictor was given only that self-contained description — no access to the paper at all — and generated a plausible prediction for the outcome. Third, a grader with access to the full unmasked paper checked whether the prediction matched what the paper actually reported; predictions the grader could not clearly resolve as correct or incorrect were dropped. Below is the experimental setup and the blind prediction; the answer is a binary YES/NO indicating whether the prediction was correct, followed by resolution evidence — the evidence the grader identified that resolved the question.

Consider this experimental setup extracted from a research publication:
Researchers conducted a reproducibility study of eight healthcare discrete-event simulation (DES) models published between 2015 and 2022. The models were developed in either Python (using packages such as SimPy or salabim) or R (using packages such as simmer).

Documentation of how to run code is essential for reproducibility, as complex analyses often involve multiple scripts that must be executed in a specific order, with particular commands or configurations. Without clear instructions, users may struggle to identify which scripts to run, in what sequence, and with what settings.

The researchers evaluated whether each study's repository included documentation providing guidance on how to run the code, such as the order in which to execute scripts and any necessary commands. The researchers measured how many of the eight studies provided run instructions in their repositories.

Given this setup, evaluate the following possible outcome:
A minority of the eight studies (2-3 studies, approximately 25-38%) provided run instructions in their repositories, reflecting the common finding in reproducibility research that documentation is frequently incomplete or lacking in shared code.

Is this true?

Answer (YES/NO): YES